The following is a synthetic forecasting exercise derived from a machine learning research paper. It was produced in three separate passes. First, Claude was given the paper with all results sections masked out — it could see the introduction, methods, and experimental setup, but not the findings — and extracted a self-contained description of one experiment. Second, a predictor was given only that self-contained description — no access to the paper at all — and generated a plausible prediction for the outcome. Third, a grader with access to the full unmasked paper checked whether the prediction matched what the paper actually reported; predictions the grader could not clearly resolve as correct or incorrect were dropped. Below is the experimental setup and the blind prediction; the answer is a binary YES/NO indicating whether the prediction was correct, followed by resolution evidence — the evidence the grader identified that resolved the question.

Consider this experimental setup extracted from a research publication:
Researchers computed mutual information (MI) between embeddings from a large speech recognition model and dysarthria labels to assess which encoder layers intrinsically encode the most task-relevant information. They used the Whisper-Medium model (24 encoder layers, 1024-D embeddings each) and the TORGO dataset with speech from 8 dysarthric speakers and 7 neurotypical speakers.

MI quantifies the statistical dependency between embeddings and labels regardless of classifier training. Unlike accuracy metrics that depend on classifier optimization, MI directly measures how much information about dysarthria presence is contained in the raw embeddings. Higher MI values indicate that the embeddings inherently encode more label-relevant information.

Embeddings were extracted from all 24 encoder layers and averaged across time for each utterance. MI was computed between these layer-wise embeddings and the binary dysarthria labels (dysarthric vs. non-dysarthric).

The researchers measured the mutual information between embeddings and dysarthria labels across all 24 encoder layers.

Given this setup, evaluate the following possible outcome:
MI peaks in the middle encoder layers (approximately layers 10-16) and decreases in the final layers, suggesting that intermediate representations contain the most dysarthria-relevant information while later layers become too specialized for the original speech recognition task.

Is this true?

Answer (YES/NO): YES